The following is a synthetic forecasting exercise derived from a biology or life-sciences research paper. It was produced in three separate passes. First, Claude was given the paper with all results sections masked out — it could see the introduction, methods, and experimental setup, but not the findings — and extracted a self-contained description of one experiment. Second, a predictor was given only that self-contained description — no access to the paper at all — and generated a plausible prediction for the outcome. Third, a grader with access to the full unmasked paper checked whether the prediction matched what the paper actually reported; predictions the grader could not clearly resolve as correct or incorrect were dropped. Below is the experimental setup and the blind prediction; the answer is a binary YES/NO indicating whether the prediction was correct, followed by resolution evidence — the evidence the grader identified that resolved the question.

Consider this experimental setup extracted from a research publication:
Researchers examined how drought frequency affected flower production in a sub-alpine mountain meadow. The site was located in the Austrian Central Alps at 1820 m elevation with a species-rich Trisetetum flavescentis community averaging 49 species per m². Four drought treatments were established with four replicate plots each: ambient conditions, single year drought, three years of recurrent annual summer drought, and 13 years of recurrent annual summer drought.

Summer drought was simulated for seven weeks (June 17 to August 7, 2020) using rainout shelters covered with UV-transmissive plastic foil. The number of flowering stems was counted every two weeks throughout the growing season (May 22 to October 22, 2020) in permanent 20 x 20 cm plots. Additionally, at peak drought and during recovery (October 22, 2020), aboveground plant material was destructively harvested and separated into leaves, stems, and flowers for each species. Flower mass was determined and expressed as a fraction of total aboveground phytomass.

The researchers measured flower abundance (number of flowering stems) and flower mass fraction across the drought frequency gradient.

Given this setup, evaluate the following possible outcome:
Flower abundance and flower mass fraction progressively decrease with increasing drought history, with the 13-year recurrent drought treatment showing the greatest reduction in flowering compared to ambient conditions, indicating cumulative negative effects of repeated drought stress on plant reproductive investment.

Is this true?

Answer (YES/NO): NO